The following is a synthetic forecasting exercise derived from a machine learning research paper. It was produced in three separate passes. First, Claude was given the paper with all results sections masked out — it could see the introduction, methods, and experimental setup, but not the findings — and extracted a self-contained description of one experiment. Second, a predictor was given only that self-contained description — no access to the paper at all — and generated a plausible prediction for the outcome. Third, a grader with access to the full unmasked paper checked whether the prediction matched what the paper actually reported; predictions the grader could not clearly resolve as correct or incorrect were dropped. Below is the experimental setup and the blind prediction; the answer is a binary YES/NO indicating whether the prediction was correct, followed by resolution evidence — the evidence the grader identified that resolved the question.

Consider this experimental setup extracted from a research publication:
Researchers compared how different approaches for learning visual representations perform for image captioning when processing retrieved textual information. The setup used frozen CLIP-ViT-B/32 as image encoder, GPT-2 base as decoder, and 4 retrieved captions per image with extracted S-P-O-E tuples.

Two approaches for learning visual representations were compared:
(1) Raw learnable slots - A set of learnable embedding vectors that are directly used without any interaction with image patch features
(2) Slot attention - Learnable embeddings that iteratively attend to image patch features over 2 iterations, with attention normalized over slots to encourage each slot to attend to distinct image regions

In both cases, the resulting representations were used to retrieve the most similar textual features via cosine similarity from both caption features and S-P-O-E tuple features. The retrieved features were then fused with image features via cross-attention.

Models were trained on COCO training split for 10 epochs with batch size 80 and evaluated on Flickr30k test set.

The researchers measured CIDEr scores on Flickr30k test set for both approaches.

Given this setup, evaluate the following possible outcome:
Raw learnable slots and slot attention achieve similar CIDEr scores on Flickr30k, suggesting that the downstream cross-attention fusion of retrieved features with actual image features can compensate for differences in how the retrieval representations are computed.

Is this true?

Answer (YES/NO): NO